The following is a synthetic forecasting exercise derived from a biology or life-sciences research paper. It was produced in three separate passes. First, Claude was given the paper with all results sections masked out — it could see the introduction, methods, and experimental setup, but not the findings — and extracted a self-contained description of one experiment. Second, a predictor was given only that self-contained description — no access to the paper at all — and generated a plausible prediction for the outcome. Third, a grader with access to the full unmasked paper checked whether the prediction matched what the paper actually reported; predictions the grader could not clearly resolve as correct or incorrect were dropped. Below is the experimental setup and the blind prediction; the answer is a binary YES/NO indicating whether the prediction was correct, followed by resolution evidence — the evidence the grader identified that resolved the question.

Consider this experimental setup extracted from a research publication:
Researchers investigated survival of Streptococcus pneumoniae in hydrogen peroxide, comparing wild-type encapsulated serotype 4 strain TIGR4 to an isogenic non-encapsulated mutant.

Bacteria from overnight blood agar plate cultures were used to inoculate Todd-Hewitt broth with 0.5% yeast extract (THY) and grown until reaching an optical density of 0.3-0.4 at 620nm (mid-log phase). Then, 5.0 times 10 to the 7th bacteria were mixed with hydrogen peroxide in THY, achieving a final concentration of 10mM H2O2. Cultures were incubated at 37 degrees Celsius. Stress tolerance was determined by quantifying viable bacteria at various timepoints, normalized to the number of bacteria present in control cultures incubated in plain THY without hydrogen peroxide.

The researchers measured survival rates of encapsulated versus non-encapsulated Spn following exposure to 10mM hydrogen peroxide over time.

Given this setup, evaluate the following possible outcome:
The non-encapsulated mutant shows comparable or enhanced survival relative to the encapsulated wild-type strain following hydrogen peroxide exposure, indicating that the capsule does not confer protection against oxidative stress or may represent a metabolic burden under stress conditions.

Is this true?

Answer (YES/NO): NO